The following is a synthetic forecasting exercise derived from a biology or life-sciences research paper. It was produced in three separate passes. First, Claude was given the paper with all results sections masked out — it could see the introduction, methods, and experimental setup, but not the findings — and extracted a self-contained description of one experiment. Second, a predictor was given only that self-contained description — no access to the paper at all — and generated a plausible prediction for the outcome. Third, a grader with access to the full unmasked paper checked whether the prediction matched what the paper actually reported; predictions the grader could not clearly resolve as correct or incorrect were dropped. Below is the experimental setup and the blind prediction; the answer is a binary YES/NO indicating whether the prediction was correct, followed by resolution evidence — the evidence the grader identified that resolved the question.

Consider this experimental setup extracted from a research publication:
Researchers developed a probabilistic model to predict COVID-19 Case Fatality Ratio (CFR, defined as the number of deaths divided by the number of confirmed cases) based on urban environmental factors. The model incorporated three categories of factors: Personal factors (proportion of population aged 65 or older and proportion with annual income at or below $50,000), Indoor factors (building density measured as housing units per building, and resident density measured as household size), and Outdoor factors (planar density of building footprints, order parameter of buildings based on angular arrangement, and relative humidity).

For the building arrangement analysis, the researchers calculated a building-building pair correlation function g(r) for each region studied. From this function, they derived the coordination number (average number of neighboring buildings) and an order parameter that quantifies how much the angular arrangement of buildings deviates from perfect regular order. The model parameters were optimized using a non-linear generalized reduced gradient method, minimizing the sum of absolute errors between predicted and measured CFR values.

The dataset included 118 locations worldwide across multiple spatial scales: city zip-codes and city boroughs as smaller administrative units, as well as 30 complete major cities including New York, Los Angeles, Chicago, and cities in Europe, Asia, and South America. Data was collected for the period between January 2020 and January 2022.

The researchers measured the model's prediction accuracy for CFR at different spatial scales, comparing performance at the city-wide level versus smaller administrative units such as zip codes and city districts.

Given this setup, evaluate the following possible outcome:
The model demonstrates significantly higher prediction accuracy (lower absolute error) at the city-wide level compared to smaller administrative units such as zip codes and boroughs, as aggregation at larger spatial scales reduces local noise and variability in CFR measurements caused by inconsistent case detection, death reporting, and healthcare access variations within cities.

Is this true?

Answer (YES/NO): YES